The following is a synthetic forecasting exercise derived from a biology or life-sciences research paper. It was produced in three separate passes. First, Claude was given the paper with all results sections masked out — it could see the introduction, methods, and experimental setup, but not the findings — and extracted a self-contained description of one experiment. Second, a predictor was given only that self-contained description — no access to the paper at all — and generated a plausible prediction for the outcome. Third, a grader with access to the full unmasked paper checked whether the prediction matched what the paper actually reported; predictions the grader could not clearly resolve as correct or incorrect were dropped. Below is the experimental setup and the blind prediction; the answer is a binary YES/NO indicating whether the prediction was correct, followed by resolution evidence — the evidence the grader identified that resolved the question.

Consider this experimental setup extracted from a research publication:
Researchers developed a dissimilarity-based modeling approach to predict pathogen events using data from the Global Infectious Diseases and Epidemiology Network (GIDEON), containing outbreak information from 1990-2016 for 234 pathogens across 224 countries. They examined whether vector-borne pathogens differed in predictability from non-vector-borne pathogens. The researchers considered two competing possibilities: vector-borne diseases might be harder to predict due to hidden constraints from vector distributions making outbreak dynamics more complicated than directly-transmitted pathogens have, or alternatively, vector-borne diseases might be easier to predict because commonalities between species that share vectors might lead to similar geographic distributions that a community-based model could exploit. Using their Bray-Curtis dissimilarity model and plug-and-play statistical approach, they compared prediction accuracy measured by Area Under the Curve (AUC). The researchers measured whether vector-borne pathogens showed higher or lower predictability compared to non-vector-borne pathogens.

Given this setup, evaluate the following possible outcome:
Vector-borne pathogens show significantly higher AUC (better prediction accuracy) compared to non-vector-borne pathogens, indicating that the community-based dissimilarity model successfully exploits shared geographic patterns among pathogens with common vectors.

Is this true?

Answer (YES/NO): NO